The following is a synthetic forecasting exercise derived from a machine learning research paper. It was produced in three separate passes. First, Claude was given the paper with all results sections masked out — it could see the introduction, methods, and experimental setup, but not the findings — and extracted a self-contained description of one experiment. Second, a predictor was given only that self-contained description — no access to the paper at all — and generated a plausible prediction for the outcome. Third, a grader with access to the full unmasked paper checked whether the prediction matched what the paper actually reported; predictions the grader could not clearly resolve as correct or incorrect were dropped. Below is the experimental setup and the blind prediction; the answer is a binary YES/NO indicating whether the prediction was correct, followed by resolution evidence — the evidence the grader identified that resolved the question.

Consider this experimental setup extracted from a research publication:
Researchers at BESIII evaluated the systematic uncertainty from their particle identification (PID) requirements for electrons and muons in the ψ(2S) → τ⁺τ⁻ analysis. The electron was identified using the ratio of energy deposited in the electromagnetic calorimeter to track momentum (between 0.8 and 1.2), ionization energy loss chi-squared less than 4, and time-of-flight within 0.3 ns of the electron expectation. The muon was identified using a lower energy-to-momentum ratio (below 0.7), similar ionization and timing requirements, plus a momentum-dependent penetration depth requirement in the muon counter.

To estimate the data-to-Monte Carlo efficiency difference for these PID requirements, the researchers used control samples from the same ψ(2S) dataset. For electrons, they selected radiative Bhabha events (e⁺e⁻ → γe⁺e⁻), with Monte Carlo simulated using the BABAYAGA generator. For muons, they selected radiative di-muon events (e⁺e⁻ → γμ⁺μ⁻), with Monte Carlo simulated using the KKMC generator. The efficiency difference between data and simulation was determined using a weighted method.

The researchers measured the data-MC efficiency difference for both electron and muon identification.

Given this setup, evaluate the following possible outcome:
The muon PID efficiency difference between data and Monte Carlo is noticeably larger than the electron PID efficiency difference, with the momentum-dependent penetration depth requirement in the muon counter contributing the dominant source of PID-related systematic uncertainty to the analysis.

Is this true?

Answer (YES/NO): NO